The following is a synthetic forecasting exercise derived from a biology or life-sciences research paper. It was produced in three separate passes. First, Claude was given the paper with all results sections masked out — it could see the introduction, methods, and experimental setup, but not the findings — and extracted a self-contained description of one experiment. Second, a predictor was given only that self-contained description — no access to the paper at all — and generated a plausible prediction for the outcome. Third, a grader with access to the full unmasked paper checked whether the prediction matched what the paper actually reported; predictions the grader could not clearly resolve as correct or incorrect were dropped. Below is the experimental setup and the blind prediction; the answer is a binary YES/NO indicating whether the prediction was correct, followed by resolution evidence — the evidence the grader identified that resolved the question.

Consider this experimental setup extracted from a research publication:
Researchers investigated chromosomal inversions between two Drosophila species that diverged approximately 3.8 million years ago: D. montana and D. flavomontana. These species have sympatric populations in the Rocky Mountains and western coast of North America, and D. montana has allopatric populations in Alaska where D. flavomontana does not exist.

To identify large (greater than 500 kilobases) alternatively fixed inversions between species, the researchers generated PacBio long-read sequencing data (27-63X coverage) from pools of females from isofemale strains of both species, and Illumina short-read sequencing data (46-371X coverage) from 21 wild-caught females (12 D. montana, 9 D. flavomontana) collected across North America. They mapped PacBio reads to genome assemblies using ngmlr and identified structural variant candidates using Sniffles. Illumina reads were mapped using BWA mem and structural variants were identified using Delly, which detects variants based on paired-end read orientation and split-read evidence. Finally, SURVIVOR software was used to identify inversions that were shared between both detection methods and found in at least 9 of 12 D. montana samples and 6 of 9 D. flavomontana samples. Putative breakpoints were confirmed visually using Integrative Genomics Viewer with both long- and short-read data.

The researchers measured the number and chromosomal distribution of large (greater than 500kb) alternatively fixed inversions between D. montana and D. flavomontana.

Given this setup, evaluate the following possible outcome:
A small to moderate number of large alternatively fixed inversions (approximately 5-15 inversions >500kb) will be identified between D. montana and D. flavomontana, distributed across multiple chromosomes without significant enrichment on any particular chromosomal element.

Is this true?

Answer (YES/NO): NO